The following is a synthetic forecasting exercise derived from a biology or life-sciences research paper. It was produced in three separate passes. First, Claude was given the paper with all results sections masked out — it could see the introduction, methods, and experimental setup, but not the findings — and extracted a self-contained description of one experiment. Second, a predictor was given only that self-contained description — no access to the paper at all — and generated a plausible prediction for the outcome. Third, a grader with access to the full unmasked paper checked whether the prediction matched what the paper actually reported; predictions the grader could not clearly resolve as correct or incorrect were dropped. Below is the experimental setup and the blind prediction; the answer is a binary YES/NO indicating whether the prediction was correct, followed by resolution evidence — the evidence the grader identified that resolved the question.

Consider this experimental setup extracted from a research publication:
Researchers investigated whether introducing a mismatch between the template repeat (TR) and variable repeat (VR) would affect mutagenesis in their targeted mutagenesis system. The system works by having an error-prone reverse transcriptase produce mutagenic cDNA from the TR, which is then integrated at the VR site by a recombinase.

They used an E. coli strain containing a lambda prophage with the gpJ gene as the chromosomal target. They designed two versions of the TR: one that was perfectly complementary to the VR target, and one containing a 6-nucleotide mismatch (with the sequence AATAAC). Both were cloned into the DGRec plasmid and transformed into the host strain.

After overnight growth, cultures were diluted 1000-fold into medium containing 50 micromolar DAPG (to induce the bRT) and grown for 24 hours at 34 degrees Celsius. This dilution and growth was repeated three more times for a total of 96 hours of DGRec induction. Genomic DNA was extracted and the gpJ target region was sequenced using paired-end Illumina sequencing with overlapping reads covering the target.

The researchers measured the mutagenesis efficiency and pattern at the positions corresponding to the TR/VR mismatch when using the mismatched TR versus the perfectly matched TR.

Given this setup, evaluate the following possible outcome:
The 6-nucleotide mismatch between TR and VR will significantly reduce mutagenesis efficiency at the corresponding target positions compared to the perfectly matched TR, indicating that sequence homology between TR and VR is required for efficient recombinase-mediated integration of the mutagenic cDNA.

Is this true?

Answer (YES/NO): NO